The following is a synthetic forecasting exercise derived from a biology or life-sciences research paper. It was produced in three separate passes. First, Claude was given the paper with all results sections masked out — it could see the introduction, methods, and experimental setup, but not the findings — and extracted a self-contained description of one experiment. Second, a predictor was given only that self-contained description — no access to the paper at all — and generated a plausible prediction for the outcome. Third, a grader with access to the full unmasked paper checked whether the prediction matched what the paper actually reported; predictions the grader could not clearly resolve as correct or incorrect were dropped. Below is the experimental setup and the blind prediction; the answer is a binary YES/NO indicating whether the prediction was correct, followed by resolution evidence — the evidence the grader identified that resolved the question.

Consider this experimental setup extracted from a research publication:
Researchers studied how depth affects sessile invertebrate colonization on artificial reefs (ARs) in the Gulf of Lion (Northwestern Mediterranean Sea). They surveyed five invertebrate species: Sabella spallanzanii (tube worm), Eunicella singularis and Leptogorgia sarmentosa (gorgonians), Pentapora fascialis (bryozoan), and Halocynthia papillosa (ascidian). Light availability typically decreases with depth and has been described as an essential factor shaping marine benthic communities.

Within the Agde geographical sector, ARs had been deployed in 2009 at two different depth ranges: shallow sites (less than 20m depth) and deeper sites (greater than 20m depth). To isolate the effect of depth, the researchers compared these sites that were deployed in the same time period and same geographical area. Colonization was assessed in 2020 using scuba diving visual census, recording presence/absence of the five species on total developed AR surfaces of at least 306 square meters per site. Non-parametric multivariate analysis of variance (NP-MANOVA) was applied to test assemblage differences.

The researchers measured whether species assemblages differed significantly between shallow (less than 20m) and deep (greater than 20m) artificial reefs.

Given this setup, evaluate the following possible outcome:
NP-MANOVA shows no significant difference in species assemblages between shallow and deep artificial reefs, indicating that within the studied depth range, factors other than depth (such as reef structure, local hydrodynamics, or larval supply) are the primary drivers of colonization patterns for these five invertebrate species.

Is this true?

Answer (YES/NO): NO